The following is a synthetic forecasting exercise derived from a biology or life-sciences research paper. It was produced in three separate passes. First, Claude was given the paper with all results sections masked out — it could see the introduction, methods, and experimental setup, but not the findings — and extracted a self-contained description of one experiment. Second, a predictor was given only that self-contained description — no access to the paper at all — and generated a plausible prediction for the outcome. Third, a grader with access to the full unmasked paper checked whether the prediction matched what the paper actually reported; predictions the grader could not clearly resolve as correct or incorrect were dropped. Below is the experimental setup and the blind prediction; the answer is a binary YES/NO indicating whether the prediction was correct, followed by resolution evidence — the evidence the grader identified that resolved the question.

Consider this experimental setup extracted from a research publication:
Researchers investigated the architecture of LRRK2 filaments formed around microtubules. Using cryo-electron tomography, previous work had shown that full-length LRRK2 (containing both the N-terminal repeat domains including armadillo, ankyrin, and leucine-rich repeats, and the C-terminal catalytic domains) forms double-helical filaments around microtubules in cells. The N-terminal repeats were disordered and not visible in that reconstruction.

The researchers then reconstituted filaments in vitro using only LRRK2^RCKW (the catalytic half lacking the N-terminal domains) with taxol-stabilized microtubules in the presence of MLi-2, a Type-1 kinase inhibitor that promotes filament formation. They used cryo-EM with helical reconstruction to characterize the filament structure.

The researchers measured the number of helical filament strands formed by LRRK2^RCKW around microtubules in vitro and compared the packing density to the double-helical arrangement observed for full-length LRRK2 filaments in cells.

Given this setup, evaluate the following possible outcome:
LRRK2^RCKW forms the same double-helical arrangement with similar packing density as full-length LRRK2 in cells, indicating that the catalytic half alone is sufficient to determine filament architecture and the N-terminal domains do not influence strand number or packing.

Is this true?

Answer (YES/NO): NO